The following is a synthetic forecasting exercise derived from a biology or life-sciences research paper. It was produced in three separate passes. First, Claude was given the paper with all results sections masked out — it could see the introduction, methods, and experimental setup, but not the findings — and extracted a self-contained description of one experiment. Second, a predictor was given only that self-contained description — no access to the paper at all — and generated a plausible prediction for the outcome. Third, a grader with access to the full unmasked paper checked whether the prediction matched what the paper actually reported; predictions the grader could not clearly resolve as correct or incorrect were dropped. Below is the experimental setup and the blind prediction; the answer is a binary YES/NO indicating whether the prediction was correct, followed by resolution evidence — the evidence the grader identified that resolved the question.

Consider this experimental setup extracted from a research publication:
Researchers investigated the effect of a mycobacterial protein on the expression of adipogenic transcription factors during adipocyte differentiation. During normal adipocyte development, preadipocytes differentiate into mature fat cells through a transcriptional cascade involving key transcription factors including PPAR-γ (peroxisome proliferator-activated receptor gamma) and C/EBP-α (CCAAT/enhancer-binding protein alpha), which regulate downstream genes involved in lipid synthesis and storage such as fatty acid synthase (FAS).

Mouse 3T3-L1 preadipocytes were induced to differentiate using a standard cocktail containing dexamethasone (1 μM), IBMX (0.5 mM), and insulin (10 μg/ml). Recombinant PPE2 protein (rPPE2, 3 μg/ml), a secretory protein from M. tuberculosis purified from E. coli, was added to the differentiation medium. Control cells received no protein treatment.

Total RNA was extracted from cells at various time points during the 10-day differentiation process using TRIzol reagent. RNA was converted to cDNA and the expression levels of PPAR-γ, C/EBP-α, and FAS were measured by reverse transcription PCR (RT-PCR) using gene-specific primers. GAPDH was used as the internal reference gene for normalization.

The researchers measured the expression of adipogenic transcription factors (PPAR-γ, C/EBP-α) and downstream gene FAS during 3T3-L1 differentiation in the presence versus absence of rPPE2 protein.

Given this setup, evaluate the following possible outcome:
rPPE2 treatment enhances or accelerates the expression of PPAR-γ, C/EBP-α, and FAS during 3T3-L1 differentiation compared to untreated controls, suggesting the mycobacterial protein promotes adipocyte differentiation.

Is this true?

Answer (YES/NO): NO